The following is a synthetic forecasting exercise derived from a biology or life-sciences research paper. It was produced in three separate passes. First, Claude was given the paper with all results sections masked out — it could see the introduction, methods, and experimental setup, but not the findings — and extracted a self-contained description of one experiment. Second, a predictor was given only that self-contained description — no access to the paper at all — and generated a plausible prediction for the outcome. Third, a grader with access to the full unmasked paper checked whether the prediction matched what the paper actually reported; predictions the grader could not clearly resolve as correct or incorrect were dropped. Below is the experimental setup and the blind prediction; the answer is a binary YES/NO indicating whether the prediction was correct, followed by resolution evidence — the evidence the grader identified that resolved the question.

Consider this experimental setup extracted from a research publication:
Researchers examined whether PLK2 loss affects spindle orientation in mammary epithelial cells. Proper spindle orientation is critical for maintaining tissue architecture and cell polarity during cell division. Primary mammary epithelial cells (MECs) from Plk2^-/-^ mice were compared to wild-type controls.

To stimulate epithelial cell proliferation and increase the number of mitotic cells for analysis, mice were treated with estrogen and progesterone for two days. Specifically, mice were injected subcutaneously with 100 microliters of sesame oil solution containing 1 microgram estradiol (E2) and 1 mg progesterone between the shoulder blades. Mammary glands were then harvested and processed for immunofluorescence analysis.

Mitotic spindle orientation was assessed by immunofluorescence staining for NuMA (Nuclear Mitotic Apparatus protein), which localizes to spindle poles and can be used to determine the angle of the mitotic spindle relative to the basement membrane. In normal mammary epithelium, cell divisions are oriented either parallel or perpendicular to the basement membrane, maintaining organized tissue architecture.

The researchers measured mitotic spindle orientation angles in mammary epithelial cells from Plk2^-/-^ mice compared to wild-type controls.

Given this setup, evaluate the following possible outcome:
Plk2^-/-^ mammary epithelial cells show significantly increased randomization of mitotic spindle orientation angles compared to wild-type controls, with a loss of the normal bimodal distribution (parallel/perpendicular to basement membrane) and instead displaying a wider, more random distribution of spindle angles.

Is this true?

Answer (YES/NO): NO